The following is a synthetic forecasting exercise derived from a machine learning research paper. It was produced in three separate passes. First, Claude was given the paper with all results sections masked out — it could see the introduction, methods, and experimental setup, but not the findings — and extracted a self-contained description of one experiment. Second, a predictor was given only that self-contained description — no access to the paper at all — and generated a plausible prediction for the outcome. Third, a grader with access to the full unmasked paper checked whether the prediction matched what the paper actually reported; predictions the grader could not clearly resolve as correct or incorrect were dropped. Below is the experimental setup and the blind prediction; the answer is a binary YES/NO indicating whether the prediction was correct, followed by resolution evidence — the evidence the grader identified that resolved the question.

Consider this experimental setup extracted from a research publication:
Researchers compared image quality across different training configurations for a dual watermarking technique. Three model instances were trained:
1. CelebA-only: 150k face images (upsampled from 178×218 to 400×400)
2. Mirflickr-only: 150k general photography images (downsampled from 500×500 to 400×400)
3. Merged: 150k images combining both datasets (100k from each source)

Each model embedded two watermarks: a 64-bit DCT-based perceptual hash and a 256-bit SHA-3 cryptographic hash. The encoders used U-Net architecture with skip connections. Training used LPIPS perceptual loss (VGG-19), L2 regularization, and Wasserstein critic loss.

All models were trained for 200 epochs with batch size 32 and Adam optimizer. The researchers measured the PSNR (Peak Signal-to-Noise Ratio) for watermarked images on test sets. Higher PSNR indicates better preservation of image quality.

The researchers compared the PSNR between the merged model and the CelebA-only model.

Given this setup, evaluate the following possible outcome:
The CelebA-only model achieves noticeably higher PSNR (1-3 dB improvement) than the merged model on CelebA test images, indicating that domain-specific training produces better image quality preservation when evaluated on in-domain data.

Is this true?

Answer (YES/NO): NO